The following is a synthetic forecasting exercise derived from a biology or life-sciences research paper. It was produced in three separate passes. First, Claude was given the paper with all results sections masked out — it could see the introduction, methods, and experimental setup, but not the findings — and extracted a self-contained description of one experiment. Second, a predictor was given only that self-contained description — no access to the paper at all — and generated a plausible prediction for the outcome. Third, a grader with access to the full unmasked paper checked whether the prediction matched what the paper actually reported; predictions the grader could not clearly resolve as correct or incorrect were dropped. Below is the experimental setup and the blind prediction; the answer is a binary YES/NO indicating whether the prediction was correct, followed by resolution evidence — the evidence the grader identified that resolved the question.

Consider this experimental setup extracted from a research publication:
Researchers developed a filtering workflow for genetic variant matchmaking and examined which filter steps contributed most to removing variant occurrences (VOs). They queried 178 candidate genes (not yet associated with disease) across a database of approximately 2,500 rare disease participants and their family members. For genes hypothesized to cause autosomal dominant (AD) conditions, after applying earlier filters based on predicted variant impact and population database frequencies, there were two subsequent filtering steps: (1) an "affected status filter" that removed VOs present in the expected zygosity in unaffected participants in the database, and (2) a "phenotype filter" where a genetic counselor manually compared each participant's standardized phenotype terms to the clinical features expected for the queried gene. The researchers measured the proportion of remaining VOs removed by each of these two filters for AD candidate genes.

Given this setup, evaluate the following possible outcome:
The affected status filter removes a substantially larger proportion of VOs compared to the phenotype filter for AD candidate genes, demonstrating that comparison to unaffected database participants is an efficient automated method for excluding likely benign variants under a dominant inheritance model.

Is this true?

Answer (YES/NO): NO